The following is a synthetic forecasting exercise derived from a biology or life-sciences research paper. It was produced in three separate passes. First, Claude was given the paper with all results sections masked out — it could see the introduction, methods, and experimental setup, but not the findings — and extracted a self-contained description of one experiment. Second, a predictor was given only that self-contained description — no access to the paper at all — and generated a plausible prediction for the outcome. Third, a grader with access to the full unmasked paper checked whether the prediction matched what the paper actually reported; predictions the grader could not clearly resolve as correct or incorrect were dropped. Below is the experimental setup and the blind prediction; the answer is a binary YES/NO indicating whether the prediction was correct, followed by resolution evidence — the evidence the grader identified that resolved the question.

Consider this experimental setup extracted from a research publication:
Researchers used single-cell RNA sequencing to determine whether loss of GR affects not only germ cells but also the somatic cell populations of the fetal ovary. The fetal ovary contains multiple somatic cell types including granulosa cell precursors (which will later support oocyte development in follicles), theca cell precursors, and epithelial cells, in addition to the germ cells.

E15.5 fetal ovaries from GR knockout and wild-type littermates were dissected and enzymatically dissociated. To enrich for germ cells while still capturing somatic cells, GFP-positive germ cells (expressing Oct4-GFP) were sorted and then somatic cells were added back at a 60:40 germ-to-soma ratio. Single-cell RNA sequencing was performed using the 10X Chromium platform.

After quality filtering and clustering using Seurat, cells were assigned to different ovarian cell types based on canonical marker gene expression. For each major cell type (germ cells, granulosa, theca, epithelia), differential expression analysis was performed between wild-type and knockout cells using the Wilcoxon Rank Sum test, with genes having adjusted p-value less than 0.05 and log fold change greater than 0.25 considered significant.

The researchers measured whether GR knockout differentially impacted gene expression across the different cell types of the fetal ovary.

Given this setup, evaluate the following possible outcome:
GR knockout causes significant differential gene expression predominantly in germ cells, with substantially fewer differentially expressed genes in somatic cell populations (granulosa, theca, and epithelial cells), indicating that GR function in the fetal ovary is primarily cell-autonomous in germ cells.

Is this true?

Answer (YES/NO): NO